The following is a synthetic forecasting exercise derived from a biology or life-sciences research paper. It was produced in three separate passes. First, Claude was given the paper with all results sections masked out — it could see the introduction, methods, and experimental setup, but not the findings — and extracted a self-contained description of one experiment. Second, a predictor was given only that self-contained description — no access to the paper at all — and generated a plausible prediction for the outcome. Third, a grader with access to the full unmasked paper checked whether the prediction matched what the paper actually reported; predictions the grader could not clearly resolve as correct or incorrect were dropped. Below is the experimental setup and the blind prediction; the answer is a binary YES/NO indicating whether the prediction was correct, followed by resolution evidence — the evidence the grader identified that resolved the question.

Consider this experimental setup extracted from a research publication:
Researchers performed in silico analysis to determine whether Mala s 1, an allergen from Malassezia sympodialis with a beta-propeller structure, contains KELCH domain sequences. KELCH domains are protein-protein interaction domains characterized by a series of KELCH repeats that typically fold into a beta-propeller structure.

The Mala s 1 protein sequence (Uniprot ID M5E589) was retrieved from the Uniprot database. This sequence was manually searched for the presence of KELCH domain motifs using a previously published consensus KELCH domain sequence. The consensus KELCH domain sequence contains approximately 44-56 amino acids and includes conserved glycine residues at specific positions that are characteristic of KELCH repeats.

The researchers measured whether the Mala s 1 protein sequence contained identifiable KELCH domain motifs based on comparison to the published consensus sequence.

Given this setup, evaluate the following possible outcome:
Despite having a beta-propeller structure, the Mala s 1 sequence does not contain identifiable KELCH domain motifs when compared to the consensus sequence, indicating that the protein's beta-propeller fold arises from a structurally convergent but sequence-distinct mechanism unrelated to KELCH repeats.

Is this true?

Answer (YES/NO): NO